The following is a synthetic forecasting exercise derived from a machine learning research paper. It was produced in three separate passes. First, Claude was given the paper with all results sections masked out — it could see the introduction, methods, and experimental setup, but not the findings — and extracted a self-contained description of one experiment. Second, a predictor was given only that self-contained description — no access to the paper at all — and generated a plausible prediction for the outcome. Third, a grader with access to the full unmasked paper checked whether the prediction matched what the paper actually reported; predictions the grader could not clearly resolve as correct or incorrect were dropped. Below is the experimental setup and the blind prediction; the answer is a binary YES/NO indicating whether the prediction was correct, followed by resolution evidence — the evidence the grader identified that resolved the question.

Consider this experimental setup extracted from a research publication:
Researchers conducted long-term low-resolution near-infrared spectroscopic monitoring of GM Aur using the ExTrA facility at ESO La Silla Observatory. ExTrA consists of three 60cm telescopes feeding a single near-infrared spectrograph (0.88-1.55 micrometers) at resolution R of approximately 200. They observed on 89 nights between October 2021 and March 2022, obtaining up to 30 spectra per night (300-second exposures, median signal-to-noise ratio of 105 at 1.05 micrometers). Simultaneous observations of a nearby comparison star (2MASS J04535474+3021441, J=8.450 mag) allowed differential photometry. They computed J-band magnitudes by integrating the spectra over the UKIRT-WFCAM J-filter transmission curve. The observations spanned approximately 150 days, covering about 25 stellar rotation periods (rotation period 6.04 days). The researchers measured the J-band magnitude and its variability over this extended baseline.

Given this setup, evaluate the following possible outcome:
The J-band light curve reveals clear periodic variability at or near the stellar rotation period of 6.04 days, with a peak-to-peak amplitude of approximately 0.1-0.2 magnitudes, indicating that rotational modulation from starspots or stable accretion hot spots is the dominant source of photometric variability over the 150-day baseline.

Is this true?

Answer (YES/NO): YES